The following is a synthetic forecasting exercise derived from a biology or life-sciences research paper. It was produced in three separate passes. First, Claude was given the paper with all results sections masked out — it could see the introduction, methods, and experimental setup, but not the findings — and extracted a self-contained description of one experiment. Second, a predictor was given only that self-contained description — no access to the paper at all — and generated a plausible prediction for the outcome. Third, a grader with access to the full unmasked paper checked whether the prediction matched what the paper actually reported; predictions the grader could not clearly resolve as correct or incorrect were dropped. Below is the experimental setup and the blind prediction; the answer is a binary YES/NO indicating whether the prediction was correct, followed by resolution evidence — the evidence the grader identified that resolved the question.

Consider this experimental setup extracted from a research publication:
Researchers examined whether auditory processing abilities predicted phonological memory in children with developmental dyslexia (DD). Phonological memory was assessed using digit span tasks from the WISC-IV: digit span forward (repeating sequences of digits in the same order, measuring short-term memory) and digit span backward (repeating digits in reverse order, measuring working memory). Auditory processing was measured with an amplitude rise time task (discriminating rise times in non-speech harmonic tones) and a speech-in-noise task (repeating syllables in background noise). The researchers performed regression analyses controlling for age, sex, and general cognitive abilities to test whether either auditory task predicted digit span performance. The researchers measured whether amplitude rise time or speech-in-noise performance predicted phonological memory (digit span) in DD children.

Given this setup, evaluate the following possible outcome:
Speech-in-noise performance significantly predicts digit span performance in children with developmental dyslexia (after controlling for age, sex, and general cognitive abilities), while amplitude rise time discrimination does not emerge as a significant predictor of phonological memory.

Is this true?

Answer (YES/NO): NO